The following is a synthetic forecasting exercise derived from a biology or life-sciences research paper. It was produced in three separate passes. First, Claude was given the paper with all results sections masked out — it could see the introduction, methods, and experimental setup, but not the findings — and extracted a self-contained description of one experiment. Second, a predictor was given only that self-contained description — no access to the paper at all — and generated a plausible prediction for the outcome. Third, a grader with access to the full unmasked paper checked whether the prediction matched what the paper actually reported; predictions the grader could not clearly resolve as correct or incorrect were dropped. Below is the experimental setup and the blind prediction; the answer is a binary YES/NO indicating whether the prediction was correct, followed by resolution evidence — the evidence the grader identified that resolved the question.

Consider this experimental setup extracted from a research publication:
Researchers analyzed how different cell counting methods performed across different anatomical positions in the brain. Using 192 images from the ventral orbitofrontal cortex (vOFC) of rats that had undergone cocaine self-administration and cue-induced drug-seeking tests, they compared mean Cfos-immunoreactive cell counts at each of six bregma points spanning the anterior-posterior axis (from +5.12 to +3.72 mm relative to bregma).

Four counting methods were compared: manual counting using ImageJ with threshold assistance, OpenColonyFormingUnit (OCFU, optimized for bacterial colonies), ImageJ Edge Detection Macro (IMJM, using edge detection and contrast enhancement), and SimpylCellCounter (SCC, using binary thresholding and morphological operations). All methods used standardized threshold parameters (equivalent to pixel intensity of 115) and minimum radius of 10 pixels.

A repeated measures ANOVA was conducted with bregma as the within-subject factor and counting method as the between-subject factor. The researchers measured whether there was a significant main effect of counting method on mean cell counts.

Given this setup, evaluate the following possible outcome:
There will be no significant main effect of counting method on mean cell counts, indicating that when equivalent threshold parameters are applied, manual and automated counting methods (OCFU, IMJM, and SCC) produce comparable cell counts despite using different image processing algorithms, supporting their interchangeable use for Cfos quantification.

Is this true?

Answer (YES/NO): YES